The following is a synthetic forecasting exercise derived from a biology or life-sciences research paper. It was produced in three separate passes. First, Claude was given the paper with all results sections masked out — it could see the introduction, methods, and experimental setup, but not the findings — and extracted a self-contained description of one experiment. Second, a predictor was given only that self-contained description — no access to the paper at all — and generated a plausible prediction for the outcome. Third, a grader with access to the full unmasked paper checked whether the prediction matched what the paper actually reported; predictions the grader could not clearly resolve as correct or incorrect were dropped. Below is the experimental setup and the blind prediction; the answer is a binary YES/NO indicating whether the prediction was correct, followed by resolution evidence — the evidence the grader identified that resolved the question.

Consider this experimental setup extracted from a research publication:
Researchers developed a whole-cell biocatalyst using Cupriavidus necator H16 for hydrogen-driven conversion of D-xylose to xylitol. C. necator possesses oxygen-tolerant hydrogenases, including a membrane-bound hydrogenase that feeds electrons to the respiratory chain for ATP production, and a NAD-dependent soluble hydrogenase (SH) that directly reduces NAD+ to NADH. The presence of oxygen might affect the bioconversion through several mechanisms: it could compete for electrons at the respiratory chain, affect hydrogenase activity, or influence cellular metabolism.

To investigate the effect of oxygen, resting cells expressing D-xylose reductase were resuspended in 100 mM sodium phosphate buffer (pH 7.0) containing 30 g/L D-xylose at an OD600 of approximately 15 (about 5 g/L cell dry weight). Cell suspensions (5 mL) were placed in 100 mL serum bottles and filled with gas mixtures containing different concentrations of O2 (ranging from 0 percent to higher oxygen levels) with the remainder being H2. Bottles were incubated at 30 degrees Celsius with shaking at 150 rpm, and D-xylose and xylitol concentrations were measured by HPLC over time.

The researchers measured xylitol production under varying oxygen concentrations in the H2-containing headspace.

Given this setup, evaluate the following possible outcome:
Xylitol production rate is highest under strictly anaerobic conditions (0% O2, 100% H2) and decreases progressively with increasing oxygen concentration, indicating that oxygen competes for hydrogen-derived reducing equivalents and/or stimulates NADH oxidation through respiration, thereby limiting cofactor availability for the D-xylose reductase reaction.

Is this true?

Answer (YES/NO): NO